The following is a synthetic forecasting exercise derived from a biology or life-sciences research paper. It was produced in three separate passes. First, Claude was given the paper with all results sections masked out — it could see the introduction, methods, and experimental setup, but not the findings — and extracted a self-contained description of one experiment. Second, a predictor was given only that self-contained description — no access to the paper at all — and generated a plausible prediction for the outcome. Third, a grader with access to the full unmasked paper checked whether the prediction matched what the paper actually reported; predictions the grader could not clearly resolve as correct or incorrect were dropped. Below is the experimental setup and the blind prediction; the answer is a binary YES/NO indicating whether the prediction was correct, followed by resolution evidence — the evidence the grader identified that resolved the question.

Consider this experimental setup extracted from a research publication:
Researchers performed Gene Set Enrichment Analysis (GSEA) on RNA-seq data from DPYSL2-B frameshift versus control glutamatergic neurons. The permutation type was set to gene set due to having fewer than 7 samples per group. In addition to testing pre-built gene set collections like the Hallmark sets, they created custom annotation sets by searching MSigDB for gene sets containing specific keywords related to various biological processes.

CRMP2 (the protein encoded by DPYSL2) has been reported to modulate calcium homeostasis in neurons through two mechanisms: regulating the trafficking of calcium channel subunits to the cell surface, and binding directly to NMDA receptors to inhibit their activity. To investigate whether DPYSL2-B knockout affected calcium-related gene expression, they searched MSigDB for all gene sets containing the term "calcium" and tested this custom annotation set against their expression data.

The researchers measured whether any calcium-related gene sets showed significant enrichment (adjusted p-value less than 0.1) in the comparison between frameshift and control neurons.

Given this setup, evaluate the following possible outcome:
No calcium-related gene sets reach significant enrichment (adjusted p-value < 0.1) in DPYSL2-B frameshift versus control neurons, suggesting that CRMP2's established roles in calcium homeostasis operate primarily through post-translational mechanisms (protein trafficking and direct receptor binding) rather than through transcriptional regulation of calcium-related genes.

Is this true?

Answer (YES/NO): NO